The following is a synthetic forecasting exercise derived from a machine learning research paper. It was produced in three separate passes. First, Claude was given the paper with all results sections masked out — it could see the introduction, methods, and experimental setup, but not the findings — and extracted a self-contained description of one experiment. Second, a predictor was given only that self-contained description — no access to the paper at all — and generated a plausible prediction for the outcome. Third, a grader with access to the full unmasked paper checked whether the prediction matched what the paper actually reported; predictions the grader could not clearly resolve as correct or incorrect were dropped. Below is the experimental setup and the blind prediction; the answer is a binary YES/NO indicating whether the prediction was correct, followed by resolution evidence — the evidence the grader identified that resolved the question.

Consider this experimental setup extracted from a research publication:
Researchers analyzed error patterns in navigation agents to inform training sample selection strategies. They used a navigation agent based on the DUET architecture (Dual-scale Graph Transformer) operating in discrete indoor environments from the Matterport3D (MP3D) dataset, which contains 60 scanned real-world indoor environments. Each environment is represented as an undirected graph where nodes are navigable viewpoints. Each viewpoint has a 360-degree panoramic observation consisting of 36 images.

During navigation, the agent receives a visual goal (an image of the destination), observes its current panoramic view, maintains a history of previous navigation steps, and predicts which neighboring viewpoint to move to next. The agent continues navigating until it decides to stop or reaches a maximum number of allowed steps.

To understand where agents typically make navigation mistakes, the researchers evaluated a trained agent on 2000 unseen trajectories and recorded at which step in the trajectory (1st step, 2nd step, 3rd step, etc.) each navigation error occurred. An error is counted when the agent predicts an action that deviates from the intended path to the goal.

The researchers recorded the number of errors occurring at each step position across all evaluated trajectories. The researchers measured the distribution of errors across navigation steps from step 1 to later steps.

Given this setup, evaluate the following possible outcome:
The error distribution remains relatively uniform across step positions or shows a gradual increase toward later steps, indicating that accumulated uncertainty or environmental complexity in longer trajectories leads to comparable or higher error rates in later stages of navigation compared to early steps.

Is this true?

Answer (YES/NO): NO